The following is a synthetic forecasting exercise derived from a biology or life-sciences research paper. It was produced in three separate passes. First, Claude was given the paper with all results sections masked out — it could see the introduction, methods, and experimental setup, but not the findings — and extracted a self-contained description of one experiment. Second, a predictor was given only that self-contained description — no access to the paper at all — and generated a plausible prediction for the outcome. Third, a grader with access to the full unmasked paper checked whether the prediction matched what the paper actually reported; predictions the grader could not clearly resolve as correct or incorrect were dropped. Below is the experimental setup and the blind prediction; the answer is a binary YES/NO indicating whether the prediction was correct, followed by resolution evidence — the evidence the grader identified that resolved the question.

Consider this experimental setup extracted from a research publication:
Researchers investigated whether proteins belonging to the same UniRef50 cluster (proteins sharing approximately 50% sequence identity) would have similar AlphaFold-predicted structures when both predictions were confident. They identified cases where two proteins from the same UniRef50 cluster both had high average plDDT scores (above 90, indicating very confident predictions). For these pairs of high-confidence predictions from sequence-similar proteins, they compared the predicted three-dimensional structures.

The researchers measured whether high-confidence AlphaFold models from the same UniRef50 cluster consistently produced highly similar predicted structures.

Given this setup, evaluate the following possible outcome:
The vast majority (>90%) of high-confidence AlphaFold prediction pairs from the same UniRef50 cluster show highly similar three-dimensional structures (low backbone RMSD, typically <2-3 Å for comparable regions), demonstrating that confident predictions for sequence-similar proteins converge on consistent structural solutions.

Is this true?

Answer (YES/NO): YES